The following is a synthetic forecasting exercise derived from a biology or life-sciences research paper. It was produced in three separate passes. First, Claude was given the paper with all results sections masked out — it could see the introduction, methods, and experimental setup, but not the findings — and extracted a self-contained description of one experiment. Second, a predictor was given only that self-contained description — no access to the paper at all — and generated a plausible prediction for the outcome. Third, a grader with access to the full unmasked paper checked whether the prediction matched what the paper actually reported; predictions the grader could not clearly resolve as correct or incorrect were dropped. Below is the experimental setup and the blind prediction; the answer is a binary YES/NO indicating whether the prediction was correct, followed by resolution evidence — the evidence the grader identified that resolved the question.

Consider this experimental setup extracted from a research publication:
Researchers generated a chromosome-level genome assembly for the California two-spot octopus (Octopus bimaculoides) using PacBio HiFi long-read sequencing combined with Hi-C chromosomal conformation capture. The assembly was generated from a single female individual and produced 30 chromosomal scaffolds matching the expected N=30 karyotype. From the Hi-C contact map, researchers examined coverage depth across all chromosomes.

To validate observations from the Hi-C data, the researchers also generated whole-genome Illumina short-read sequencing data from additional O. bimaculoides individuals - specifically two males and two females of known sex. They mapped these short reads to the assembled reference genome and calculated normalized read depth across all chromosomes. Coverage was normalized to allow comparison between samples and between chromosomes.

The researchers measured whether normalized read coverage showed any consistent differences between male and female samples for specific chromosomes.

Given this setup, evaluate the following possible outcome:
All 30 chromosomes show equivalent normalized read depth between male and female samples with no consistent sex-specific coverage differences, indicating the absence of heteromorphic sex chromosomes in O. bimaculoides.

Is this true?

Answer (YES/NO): NO